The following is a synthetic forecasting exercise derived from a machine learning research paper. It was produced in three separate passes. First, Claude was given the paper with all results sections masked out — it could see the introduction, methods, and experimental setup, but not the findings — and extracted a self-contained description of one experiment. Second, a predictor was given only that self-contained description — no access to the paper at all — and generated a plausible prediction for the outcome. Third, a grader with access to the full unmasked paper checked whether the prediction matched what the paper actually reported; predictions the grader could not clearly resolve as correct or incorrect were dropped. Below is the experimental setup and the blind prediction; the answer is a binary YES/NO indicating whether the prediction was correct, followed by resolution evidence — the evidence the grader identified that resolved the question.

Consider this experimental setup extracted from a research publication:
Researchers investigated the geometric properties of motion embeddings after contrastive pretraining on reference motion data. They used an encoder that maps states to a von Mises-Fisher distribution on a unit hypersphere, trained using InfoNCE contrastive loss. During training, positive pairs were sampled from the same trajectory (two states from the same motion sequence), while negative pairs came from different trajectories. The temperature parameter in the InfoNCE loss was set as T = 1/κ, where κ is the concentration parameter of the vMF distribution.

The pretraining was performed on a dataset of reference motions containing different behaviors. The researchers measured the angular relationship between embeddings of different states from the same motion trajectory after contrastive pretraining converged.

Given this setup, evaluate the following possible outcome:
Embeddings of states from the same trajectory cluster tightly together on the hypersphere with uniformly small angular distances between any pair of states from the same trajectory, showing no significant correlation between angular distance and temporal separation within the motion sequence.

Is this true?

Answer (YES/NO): YES